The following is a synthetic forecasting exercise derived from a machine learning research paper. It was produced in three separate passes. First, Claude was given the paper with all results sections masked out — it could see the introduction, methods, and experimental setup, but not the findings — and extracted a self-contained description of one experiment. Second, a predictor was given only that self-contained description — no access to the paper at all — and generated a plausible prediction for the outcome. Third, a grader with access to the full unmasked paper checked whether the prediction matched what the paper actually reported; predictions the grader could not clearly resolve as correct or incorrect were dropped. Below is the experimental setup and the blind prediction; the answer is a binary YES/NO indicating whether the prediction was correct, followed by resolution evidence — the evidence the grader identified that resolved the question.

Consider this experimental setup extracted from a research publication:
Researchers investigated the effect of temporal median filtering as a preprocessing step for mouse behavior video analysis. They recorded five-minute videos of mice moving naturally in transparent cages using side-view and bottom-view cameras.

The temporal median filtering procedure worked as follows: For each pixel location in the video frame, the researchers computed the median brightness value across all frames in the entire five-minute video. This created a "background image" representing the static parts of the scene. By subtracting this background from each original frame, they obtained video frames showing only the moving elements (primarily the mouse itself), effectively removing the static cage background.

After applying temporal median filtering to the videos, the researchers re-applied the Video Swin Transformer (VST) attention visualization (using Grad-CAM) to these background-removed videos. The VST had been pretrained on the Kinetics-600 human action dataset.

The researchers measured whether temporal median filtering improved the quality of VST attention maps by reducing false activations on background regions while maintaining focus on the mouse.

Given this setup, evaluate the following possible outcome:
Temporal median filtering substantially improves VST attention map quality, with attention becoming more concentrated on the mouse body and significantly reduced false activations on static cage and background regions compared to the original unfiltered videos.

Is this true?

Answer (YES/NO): YES